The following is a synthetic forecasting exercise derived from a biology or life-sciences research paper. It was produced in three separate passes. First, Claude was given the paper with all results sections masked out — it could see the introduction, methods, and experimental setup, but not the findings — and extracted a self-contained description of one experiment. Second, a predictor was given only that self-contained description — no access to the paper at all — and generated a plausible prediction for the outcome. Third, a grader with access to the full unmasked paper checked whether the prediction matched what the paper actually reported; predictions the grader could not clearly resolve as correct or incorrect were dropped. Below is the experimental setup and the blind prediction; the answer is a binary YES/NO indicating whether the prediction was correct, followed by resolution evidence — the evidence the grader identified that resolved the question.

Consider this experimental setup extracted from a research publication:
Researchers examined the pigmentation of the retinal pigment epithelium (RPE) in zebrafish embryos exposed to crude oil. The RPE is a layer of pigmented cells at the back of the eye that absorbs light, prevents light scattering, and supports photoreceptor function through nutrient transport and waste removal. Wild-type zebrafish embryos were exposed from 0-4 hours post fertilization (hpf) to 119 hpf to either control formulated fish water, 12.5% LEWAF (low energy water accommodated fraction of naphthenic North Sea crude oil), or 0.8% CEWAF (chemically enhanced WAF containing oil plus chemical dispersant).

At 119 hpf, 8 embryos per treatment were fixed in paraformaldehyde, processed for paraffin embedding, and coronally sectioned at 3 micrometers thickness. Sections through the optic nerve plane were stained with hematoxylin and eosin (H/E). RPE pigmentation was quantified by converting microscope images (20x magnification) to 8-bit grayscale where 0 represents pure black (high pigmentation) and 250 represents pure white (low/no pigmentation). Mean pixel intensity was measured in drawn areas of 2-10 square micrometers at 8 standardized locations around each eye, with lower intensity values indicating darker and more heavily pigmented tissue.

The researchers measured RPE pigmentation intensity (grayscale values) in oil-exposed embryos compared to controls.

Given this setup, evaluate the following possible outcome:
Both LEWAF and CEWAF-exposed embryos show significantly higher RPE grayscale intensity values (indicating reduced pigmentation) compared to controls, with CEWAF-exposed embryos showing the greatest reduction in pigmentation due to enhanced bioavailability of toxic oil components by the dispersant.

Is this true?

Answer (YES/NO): NO